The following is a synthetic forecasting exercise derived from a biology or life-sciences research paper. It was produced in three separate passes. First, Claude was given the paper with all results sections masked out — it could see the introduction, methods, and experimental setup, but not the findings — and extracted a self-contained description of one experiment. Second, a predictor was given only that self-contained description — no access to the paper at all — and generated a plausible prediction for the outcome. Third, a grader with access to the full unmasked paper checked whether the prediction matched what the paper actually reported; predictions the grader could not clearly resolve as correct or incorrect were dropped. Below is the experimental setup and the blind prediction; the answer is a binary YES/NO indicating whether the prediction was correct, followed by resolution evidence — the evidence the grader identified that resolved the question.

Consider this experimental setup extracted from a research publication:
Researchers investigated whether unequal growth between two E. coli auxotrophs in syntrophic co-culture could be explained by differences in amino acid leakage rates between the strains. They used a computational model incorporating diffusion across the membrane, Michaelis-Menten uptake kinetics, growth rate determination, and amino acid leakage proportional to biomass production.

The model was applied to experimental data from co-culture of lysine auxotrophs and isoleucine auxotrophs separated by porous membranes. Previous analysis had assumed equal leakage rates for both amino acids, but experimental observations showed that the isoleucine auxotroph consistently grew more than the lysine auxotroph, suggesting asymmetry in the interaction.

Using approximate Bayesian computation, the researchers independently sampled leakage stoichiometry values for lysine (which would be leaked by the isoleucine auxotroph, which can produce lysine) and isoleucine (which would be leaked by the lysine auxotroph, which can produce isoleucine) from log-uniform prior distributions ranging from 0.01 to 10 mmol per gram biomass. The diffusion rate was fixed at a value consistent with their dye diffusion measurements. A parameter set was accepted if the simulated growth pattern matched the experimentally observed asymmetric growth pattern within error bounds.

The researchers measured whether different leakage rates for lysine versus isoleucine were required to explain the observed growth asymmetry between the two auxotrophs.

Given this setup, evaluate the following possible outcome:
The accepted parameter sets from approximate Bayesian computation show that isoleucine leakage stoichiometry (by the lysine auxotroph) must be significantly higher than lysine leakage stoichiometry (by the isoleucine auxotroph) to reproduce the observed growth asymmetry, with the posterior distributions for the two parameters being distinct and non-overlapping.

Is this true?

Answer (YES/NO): NO